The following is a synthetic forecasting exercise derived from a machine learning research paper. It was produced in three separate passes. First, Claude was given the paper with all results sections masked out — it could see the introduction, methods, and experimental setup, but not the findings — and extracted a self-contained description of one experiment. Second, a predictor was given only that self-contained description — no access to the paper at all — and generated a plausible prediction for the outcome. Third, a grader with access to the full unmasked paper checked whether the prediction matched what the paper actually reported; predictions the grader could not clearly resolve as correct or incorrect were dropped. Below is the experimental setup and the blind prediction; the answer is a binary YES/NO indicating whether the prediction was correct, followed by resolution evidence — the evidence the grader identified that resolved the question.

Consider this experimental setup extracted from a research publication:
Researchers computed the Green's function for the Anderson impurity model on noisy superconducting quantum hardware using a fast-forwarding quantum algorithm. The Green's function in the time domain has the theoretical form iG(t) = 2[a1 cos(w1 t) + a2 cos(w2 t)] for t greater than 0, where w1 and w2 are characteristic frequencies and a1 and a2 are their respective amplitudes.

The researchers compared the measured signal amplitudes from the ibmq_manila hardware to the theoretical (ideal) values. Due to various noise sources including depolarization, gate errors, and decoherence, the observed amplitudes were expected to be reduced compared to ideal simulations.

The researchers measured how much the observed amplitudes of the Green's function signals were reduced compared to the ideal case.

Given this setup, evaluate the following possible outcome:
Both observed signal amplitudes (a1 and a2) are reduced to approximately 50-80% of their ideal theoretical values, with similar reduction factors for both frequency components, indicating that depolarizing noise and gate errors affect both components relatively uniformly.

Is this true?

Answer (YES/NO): NO